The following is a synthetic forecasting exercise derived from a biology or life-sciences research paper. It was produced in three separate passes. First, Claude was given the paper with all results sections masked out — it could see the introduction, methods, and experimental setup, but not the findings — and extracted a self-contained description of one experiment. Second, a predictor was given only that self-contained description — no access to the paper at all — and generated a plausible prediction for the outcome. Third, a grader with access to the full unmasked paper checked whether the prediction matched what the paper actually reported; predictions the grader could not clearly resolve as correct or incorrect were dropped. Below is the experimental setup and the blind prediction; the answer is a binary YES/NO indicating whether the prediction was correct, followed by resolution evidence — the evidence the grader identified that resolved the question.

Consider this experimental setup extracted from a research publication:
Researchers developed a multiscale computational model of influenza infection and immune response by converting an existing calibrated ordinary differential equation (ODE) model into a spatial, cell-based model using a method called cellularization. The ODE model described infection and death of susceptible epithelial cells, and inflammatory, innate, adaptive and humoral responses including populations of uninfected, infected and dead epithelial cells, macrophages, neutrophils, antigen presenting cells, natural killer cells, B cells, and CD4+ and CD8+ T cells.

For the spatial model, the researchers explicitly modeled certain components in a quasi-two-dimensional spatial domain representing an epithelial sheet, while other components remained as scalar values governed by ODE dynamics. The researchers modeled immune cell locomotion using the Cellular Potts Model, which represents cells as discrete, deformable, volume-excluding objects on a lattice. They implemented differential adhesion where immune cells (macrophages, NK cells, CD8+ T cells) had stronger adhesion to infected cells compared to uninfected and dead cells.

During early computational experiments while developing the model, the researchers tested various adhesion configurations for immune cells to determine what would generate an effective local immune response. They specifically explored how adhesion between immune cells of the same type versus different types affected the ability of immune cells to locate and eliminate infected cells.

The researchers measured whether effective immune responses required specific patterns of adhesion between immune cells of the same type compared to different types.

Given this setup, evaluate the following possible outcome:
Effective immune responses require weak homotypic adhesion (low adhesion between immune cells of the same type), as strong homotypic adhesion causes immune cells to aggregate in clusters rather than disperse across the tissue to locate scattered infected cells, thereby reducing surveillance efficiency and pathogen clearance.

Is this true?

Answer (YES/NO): YES